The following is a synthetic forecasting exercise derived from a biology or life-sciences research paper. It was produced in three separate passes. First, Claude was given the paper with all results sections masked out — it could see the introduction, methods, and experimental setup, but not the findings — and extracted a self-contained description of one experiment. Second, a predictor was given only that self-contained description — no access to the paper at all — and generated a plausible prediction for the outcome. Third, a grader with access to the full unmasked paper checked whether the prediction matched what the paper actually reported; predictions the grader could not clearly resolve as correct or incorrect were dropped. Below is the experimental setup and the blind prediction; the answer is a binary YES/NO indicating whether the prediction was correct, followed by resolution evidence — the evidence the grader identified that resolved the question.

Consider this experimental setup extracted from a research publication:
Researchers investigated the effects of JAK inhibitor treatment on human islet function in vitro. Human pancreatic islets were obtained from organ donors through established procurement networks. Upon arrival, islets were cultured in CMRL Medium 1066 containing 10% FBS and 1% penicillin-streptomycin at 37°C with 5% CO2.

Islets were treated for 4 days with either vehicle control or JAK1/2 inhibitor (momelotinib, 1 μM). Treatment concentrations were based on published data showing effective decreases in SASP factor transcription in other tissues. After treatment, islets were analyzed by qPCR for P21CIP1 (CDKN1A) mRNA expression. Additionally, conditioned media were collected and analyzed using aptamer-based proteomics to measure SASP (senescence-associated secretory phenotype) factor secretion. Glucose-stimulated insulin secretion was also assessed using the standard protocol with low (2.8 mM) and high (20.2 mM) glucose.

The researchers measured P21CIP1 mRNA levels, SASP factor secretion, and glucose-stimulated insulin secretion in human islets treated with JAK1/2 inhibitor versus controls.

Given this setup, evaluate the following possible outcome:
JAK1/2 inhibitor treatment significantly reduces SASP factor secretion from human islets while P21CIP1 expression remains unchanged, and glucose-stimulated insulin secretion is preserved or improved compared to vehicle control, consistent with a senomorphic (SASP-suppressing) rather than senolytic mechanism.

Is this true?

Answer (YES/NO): NO